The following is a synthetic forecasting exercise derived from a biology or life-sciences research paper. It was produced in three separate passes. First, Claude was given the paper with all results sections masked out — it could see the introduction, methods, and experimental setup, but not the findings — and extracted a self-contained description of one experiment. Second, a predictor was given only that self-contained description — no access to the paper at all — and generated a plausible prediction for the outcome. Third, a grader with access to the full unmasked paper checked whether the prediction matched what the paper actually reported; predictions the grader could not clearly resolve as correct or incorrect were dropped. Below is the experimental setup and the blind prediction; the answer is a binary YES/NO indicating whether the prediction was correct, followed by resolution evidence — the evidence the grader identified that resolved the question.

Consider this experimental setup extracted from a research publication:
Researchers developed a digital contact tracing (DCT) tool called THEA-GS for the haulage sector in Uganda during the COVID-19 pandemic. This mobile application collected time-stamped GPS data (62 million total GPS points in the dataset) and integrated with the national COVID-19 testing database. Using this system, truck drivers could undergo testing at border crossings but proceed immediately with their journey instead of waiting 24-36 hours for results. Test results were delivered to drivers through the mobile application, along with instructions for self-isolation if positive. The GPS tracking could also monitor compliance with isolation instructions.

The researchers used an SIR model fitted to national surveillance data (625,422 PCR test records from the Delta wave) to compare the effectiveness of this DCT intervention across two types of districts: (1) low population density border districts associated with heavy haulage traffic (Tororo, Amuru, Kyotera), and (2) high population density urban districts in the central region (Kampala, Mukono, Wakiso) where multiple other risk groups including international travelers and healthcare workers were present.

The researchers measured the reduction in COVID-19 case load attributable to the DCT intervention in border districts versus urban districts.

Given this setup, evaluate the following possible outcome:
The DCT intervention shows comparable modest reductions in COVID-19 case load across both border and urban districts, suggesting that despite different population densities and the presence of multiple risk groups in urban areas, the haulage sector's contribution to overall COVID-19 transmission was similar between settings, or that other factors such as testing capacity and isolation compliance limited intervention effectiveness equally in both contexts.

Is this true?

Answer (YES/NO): NO